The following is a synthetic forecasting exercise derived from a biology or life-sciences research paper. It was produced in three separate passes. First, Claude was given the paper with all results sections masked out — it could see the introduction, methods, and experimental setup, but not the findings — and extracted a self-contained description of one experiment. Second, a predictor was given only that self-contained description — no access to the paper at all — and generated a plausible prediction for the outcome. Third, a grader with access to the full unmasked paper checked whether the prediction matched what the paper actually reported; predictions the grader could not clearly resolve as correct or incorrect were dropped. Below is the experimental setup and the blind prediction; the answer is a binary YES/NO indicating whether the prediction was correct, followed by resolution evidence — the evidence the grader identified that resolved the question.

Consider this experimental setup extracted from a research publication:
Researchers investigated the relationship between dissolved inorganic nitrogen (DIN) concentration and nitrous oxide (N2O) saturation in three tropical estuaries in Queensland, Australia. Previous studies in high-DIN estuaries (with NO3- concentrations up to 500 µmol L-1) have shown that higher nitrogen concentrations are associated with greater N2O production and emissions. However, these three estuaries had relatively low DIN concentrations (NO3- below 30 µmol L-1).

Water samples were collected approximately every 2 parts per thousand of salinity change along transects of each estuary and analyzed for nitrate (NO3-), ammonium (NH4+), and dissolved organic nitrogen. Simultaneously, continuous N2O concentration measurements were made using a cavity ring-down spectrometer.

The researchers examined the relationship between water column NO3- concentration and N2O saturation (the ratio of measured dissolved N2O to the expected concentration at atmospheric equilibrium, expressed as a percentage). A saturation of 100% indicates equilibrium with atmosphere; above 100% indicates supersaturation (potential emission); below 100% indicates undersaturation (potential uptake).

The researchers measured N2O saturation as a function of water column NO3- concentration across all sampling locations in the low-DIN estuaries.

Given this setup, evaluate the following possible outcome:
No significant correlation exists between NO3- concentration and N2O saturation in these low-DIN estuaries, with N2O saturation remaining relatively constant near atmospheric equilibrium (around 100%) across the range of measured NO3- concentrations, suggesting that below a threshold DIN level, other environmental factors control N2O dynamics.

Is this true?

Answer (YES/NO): NO